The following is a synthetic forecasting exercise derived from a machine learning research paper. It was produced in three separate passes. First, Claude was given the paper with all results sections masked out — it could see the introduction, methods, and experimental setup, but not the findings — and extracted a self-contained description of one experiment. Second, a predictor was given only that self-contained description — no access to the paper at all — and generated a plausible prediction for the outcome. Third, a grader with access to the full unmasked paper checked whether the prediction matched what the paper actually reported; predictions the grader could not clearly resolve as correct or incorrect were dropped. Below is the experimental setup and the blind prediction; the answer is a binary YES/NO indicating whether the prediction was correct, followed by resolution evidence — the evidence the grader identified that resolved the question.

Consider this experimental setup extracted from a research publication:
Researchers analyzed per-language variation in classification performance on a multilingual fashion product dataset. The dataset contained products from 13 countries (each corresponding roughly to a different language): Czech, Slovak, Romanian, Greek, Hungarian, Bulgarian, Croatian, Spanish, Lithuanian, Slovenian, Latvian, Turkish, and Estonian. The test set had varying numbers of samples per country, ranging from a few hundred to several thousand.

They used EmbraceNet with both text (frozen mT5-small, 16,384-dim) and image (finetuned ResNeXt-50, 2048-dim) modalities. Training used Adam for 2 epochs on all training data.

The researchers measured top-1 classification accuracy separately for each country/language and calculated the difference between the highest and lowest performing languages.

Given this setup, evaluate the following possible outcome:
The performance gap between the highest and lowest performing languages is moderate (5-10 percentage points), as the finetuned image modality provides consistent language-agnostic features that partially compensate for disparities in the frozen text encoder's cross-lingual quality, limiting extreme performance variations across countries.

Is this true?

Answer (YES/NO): NO